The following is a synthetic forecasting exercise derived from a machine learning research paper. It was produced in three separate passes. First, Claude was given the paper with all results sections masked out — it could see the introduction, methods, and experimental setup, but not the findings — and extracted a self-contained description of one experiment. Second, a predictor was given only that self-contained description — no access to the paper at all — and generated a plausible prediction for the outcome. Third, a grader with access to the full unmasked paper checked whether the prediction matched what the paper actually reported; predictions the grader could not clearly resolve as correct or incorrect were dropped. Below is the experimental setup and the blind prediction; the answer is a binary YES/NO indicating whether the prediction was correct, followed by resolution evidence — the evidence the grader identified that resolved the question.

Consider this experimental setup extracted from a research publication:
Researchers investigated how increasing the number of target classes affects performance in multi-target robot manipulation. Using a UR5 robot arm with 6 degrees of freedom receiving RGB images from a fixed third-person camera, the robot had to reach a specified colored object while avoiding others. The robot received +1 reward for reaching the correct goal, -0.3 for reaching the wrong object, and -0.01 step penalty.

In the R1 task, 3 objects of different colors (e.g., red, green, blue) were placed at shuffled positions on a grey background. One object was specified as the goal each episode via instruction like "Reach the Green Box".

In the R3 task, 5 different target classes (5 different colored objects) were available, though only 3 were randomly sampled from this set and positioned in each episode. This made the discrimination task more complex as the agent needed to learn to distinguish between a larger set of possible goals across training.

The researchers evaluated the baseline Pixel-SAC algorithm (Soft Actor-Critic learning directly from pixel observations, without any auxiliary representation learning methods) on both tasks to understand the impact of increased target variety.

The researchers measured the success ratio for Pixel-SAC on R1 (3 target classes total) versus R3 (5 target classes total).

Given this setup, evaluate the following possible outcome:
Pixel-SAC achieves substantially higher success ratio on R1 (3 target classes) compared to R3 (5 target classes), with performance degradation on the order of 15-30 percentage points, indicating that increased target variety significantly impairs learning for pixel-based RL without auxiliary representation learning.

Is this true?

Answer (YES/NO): NO